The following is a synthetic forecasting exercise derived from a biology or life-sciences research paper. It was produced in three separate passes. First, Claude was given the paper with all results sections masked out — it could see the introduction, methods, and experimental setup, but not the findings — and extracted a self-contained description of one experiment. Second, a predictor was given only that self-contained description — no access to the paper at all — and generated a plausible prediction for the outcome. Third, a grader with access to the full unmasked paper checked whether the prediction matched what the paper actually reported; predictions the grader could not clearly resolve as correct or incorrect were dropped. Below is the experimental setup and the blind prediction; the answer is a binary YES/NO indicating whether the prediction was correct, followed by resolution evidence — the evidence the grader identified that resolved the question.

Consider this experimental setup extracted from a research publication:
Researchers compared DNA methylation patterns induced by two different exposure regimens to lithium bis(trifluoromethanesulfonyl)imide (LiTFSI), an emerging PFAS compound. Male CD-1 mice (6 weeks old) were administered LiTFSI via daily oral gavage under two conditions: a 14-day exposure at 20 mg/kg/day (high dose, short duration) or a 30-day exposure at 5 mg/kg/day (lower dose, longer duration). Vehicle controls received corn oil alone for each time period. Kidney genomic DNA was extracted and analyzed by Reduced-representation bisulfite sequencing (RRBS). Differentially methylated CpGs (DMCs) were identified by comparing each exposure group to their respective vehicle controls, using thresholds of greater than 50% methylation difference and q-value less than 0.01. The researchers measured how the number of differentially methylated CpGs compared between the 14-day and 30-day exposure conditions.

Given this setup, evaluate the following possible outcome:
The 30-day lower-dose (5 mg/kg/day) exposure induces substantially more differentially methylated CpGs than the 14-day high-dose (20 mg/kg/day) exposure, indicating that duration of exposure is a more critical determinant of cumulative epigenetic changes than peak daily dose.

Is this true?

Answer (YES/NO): YES